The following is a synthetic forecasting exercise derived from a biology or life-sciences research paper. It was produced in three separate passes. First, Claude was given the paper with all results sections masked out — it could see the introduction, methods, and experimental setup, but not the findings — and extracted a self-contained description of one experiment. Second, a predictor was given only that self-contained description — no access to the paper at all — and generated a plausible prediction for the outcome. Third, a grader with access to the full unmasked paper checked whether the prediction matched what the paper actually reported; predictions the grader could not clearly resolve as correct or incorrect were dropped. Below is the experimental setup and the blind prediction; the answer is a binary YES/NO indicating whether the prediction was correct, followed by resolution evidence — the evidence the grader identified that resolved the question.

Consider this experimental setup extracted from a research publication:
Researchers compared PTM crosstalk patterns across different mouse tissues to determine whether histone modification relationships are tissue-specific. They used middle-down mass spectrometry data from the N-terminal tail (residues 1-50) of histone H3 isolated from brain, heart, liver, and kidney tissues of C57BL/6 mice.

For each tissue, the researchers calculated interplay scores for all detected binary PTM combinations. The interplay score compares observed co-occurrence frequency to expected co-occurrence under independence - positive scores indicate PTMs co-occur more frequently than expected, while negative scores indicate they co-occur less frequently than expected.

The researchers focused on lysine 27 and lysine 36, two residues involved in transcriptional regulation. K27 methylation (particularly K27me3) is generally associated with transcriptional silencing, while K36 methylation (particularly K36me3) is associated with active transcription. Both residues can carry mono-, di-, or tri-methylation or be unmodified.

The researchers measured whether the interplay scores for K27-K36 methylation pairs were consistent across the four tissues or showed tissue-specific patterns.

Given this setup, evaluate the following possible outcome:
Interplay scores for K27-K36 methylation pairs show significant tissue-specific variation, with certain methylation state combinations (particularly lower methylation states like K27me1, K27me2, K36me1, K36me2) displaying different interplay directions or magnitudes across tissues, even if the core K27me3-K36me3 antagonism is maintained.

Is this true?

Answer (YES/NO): NO